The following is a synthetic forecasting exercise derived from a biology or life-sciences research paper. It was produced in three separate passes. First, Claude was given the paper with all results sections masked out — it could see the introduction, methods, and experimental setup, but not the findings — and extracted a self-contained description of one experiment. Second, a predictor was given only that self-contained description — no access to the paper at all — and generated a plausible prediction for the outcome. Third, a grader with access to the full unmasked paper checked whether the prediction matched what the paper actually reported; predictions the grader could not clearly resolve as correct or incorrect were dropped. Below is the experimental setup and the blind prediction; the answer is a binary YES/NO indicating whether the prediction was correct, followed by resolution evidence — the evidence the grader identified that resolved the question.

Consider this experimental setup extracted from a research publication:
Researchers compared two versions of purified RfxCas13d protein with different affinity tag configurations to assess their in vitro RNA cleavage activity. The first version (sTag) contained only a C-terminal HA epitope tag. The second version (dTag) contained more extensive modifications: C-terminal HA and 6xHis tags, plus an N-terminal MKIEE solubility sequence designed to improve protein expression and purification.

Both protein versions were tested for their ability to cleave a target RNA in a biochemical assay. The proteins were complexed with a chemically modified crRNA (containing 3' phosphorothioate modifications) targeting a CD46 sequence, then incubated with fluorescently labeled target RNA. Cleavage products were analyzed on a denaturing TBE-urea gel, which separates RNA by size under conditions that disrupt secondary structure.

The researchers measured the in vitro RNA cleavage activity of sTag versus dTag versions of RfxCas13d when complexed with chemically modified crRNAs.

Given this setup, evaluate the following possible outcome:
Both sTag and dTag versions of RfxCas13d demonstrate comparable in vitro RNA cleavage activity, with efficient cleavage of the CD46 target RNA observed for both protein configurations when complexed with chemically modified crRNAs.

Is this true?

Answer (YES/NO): YES